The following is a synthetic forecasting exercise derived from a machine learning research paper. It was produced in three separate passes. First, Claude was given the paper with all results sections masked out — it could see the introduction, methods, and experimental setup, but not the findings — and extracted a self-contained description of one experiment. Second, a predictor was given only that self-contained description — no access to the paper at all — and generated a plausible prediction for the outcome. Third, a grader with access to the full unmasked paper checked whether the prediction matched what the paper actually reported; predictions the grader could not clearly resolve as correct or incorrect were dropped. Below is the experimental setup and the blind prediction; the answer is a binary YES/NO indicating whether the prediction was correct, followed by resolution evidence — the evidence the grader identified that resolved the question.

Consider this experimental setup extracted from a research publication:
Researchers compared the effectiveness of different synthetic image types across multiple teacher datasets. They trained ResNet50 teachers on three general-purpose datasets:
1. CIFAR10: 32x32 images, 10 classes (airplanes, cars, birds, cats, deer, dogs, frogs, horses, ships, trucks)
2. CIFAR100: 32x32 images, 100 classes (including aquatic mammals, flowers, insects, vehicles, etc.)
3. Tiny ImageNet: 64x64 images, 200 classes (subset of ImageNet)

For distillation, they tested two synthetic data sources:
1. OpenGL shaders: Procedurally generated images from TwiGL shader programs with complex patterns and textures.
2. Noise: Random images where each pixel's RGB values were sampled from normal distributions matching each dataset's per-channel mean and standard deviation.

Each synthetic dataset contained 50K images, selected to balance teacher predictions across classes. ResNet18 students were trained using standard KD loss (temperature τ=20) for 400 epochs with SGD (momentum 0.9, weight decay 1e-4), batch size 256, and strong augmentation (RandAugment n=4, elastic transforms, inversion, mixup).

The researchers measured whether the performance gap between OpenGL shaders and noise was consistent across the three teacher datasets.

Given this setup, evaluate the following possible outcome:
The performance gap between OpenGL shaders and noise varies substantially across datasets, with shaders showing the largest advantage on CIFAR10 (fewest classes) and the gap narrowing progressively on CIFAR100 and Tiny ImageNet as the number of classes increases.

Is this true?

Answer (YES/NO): NO